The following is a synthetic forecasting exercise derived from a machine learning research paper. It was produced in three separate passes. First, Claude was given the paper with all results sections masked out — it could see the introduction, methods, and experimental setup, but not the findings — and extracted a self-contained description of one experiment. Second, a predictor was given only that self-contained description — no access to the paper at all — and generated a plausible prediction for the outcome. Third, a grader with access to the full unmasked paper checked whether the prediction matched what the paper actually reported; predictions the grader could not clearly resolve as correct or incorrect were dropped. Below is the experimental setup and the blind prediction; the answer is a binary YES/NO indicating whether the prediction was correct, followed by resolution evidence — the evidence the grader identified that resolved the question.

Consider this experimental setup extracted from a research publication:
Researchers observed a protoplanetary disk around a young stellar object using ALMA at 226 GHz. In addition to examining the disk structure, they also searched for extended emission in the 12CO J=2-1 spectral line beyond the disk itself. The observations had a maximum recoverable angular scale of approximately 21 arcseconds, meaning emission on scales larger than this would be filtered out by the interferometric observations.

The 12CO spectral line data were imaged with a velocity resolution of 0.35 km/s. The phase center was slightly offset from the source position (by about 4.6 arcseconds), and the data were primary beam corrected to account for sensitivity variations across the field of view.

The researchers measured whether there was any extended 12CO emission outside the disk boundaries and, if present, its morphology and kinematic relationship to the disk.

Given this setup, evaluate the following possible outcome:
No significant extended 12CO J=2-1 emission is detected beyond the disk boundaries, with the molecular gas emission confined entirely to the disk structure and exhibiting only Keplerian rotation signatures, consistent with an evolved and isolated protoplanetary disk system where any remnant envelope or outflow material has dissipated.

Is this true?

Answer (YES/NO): NO